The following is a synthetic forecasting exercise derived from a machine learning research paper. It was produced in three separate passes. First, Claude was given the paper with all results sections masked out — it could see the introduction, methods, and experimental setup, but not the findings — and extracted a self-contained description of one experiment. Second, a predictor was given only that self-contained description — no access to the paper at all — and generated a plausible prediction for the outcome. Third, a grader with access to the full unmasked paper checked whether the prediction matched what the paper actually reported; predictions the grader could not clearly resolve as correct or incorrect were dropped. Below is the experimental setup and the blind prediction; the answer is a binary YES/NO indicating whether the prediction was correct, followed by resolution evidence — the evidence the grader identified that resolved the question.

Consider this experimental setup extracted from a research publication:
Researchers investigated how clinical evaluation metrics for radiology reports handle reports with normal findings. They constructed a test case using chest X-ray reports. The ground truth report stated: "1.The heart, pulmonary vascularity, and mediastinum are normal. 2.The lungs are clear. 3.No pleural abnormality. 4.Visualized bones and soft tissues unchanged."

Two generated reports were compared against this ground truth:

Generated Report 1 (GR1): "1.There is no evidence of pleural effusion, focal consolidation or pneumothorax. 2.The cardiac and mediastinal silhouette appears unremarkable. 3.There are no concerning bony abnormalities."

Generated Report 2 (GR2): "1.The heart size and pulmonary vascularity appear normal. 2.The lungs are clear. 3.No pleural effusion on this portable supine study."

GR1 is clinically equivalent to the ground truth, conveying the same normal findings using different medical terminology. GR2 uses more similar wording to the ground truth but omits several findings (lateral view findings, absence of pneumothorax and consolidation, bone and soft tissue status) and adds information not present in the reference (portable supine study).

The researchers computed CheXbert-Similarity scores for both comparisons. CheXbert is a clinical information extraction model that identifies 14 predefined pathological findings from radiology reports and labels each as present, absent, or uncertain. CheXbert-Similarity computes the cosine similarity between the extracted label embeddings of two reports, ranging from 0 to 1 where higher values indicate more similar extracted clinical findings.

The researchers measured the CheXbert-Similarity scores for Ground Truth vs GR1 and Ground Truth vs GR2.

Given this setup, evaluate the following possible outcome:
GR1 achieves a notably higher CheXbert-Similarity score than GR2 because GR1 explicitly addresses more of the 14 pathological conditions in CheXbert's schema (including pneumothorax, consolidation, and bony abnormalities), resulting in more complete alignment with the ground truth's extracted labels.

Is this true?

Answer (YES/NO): NO